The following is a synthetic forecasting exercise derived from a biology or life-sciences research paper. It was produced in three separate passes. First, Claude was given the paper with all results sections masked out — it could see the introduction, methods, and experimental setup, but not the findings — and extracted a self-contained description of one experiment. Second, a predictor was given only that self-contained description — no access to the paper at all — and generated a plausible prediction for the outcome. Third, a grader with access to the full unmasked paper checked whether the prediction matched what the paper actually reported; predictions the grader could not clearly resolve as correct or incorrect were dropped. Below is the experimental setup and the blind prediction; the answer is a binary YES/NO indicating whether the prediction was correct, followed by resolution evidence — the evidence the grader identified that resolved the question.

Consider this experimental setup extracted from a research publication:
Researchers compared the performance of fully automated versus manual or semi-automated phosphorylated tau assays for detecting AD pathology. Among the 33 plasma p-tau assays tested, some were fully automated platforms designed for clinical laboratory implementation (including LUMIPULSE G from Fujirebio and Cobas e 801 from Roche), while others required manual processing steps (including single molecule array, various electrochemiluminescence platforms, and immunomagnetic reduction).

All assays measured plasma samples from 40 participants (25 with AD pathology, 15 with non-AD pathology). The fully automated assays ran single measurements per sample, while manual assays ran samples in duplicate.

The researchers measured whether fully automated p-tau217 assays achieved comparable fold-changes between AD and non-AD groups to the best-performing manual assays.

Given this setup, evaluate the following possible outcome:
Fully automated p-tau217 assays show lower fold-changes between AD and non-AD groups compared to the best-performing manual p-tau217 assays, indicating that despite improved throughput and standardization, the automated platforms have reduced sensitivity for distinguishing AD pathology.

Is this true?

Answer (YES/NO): NO